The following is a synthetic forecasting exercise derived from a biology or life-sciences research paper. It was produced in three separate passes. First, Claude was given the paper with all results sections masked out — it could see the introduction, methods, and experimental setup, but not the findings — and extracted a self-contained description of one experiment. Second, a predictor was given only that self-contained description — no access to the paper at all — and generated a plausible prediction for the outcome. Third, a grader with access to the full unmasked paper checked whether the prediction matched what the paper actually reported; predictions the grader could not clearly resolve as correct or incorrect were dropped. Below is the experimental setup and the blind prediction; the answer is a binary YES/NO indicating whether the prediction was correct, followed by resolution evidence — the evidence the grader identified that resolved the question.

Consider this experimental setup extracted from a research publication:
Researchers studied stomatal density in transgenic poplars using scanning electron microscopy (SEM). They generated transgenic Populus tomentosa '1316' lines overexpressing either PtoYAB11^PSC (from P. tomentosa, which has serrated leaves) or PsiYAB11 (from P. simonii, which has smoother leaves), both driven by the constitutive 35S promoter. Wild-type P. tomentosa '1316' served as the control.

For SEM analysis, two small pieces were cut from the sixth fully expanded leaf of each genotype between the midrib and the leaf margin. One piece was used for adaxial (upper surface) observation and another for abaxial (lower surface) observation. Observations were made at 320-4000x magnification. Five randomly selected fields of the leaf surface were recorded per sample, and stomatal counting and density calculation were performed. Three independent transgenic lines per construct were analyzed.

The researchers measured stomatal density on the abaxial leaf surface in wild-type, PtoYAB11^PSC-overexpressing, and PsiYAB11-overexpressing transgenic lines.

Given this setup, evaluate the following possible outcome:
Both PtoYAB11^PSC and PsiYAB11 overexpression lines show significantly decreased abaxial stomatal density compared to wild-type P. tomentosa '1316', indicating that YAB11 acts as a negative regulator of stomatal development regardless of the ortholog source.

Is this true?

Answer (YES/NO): NO